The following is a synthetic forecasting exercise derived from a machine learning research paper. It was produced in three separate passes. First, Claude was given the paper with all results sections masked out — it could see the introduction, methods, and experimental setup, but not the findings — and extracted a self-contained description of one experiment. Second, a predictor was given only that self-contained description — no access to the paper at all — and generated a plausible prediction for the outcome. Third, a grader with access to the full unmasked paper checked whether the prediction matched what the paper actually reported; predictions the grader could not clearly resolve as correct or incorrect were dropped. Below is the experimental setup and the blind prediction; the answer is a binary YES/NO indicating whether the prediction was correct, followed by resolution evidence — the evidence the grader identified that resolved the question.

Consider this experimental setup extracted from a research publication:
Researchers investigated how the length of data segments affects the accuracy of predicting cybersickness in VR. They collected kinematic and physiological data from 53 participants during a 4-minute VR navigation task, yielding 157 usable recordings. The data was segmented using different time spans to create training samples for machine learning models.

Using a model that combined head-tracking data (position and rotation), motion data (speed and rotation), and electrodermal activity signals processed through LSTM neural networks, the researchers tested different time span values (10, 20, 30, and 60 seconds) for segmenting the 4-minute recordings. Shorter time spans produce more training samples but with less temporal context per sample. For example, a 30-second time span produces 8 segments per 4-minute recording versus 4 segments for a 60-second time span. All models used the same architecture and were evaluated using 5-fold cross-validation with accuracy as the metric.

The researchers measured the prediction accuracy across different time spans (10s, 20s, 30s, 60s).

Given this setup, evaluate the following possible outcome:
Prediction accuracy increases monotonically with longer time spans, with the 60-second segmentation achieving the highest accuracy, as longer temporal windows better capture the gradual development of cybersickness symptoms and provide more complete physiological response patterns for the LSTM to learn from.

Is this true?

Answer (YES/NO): NO